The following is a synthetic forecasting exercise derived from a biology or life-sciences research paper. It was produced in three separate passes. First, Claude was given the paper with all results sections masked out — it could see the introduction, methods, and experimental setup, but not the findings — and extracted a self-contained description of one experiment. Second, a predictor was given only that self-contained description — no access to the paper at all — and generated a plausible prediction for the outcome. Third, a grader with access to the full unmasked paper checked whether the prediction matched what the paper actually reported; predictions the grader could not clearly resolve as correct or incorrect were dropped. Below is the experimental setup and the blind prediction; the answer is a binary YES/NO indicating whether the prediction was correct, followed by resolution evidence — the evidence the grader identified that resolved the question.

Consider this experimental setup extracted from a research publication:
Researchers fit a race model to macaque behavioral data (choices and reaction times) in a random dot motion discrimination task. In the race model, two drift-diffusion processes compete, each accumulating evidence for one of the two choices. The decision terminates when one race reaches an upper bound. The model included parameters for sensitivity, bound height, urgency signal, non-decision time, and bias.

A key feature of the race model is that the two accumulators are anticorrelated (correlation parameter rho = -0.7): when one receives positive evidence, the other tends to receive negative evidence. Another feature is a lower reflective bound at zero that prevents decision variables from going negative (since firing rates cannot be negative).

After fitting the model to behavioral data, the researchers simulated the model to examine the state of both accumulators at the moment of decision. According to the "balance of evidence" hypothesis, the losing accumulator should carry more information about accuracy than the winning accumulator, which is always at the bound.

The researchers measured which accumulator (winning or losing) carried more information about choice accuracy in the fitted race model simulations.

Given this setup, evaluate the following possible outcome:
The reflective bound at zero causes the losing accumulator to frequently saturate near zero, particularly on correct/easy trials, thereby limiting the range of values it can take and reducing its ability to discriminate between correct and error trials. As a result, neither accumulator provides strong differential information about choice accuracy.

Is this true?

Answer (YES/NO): NO